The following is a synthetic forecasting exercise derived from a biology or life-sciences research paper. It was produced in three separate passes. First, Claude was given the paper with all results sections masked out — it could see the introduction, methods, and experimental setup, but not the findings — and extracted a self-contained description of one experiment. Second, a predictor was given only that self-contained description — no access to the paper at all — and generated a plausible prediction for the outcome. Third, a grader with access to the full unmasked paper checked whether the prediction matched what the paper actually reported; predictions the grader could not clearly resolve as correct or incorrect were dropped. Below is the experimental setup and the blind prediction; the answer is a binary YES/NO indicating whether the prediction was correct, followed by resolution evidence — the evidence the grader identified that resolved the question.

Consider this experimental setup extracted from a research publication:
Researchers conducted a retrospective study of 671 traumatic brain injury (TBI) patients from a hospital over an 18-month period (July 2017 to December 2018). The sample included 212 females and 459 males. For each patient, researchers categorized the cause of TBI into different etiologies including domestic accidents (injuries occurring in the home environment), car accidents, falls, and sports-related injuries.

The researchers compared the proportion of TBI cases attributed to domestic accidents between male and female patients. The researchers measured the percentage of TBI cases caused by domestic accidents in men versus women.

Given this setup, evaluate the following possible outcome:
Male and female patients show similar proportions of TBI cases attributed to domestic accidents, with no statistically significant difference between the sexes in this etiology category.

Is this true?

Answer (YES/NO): NO